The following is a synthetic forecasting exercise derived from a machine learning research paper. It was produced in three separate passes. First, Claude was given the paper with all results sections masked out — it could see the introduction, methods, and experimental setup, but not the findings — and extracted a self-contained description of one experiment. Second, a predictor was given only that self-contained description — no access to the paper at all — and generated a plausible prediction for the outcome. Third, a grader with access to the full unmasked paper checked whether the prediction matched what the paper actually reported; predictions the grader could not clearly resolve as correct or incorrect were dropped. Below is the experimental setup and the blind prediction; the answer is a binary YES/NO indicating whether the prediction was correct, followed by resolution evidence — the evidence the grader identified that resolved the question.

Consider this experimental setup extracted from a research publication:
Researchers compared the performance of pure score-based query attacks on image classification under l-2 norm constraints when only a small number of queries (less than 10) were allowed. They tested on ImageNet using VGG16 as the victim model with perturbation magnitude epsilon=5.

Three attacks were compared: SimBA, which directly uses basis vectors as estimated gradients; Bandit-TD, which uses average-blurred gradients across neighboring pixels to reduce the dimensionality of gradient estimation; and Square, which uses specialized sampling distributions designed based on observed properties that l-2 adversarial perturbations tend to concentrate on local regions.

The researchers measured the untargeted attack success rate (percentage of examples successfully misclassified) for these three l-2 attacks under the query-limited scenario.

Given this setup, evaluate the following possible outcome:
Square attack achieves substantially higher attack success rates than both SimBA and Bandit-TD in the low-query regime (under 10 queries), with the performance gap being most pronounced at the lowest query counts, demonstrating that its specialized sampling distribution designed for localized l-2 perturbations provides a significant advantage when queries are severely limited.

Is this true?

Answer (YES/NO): YES